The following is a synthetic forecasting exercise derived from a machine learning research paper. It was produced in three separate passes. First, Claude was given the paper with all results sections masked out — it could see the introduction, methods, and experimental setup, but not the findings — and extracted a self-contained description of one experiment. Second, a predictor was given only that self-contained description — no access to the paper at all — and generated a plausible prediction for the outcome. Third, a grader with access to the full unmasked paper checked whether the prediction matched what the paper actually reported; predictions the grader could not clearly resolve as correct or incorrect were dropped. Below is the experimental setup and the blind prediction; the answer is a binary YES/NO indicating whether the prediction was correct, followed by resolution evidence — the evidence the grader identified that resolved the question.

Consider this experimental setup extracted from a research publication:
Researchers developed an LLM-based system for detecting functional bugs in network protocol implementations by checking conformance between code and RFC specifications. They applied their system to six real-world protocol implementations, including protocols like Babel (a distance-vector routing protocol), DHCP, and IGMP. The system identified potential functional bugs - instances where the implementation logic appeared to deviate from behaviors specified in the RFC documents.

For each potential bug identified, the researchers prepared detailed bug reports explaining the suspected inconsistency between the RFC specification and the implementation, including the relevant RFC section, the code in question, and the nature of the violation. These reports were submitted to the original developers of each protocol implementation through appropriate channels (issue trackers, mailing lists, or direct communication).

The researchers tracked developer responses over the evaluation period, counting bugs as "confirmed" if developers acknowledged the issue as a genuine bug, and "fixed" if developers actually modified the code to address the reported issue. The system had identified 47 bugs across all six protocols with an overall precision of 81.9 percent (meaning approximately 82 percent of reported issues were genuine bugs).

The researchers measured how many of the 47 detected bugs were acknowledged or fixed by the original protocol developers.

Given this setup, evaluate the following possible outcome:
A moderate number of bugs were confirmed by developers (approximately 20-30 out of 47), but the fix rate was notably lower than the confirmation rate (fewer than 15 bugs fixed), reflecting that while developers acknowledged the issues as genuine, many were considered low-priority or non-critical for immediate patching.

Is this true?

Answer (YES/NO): YES